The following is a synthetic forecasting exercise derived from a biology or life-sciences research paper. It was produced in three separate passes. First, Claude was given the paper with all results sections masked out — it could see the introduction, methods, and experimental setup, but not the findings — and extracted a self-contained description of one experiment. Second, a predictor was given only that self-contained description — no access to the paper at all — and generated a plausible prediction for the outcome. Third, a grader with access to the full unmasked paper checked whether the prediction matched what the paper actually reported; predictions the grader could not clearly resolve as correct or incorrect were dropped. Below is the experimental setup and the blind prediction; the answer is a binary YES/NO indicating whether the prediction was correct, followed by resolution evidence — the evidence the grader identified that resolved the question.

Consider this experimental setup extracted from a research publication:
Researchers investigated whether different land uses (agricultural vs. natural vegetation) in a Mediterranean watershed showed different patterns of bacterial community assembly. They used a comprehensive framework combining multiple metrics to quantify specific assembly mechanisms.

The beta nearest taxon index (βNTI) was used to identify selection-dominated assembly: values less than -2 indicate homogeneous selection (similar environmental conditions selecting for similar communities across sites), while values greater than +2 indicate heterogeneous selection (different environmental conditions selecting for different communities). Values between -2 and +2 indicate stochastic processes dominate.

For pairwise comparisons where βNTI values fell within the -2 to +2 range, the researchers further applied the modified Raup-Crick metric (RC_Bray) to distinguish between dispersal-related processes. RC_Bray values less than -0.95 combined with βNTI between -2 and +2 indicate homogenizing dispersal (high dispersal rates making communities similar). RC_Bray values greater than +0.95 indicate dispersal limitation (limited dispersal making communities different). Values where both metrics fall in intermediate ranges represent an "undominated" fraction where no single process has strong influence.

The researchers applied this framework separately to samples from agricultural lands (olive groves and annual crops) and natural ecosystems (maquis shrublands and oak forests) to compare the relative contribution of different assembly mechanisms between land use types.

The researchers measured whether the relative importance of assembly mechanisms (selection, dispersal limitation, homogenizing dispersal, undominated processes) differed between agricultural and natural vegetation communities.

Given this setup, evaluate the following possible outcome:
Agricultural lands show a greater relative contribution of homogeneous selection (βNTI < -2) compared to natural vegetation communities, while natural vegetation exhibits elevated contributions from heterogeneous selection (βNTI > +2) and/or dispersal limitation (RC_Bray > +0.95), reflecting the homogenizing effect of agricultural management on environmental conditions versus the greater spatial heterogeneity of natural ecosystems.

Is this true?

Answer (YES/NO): NO